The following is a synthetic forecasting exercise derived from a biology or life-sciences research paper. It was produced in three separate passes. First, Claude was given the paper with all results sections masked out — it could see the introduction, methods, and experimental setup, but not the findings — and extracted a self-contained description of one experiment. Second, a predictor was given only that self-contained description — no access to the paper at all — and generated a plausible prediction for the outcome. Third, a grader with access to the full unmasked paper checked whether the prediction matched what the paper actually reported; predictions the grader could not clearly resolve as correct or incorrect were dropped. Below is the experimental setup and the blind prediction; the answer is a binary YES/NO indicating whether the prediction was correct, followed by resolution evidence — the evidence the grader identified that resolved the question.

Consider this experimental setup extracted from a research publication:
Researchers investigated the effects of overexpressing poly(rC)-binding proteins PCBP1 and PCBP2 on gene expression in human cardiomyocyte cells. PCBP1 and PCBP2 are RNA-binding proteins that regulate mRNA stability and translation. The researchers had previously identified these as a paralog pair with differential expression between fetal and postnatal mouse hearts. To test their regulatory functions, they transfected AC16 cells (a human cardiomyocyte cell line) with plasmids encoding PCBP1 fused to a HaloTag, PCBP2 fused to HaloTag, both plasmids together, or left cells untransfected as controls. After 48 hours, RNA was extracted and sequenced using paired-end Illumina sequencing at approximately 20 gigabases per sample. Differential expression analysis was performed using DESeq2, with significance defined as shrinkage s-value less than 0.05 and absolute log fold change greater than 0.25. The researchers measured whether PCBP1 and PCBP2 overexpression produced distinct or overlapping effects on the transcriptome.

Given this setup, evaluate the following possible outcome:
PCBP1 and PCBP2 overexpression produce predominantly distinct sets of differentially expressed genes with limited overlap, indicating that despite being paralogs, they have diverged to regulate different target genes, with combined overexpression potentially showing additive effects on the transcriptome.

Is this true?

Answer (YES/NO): NO